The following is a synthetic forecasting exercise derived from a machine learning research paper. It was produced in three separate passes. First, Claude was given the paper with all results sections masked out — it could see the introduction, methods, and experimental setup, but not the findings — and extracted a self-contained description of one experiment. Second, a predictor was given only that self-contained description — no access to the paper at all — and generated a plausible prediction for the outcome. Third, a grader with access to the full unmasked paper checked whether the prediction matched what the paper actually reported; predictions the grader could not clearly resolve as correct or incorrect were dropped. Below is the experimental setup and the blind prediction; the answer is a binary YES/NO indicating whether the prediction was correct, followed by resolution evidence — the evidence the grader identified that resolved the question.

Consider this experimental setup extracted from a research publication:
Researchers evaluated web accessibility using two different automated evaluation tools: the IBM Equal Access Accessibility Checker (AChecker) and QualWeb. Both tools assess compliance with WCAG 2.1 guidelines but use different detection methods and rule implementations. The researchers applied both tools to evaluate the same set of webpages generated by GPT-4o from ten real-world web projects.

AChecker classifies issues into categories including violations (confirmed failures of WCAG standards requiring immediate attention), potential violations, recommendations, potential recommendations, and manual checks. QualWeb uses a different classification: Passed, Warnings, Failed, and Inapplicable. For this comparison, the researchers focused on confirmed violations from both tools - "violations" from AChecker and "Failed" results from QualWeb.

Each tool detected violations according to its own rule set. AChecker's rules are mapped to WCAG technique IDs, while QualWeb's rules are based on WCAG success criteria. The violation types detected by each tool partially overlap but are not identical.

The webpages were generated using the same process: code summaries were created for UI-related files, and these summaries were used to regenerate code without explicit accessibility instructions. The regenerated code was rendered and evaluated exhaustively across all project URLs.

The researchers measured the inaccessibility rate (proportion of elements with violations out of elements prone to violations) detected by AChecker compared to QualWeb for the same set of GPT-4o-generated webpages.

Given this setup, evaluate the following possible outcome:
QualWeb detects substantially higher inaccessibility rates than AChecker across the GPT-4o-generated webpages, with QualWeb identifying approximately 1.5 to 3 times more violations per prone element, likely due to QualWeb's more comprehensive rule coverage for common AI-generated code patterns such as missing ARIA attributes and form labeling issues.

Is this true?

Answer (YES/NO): NO